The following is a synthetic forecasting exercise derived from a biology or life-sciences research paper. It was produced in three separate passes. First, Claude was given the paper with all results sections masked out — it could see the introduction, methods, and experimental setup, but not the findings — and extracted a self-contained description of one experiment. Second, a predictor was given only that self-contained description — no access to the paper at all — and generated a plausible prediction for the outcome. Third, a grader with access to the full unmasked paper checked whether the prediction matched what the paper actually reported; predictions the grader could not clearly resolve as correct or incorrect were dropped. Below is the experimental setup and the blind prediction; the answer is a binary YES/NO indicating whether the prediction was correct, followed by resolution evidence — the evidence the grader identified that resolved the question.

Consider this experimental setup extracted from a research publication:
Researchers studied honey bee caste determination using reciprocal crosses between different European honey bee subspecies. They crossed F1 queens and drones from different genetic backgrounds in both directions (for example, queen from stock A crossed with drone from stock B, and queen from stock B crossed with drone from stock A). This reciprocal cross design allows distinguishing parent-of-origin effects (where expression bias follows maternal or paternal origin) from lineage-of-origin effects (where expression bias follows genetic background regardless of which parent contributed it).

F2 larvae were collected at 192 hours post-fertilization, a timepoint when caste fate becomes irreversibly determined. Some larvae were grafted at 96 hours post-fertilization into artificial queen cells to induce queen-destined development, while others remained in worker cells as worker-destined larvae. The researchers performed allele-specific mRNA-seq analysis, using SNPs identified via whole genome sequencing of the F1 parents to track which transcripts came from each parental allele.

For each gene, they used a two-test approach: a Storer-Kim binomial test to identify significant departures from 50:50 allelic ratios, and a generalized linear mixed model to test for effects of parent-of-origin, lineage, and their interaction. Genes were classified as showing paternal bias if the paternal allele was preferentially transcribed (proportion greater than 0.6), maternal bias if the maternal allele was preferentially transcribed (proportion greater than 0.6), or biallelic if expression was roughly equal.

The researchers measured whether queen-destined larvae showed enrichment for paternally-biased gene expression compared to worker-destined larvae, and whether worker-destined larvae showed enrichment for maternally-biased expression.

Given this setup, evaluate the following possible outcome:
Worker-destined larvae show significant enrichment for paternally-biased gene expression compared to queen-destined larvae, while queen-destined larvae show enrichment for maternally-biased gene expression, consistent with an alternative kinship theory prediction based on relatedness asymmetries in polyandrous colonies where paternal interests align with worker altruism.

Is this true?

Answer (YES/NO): NO